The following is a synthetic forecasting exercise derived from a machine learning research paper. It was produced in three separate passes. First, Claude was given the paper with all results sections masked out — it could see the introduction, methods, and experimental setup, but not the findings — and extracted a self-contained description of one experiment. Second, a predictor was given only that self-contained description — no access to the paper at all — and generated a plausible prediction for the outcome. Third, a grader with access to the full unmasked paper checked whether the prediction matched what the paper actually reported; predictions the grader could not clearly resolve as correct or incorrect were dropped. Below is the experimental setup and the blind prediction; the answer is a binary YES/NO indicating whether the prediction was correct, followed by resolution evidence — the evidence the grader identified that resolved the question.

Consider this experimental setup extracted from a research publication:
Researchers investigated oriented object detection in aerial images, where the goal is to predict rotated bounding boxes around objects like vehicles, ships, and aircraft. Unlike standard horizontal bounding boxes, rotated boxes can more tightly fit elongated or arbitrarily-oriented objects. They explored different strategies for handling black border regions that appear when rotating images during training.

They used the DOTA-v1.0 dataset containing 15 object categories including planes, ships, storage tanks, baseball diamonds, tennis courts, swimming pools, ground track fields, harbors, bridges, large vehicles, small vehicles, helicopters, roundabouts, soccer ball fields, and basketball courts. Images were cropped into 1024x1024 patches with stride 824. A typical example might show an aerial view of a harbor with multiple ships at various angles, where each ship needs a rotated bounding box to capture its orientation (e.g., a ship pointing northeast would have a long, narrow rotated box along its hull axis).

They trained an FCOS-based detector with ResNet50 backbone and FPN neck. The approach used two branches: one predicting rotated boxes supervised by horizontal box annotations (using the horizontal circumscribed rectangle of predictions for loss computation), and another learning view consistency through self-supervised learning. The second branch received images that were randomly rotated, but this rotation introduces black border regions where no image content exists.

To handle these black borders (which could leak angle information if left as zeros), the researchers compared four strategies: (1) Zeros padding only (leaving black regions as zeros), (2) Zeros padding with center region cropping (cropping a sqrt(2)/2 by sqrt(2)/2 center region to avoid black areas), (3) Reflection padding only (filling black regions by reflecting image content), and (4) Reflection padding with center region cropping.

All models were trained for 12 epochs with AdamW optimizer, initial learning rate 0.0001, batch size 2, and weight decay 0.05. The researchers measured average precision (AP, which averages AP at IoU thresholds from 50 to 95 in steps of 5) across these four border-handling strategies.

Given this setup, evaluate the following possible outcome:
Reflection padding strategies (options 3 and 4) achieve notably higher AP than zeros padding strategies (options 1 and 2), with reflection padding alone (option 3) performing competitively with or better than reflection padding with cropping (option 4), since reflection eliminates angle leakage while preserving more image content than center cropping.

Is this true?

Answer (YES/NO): NO